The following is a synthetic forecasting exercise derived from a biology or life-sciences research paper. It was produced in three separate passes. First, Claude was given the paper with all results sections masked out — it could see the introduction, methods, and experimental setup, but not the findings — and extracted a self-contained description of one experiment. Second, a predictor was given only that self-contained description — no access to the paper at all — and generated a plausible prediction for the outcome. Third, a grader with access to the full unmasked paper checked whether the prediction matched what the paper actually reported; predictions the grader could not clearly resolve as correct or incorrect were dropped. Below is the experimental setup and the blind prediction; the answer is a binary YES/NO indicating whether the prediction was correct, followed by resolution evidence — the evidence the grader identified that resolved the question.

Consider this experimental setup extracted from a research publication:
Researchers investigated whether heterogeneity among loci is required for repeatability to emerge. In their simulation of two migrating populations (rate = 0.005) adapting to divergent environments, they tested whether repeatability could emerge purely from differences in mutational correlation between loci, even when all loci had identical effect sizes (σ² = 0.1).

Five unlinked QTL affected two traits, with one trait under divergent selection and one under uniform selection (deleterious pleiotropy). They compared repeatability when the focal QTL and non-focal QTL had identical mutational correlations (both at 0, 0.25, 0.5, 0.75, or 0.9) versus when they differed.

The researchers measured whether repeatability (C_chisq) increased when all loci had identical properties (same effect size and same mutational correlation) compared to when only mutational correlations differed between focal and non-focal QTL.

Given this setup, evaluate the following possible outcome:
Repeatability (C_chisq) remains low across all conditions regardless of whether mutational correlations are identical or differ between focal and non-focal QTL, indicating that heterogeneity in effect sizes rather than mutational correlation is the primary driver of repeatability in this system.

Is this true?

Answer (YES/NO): NO